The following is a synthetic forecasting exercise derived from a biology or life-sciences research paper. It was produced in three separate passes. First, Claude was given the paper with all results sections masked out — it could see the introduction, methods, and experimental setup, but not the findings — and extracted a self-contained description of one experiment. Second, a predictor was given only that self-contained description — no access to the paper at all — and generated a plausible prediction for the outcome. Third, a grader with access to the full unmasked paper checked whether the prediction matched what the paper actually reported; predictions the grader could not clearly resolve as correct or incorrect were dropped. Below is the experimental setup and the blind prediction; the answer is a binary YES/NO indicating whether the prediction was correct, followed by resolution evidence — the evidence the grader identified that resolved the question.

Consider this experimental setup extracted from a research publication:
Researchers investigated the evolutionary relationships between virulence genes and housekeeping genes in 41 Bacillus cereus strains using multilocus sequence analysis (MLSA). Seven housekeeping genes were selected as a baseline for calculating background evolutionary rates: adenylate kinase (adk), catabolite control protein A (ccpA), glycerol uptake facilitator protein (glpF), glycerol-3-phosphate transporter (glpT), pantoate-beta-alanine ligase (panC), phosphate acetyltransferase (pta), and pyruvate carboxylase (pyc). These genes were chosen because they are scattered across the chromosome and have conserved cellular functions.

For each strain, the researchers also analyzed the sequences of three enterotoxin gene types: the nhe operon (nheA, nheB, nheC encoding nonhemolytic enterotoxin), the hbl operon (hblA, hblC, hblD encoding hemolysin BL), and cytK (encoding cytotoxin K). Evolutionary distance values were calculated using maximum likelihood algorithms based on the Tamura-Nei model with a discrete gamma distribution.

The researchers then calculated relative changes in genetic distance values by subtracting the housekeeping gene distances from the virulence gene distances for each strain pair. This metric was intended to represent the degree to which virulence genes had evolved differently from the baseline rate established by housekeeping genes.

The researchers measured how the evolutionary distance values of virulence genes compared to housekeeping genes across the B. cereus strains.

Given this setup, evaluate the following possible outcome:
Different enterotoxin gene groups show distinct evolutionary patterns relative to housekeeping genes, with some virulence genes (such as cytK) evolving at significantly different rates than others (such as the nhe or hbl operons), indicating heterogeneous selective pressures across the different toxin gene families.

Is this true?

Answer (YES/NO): NO